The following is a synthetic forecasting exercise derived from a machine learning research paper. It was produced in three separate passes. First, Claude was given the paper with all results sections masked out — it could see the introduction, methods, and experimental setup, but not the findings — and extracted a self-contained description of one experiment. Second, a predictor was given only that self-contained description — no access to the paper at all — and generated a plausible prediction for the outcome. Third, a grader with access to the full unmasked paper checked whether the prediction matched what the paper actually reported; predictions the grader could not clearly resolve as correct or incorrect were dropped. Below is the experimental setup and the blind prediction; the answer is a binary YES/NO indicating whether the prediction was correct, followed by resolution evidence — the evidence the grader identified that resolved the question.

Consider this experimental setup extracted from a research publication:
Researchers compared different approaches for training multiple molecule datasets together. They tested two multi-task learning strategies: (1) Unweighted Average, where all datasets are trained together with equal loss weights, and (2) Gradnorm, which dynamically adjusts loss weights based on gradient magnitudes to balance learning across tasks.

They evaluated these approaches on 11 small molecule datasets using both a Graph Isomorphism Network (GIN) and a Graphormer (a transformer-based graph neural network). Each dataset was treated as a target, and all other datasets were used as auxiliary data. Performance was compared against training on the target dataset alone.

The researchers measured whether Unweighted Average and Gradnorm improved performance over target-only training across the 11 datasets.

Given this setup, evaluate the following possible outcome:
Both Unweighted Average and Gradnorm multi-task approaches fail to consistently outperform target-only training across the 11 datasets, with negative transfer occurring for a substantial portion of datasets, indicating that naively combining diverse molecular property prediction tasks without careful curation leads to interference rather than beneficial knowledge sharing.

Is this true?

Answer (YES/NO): YES